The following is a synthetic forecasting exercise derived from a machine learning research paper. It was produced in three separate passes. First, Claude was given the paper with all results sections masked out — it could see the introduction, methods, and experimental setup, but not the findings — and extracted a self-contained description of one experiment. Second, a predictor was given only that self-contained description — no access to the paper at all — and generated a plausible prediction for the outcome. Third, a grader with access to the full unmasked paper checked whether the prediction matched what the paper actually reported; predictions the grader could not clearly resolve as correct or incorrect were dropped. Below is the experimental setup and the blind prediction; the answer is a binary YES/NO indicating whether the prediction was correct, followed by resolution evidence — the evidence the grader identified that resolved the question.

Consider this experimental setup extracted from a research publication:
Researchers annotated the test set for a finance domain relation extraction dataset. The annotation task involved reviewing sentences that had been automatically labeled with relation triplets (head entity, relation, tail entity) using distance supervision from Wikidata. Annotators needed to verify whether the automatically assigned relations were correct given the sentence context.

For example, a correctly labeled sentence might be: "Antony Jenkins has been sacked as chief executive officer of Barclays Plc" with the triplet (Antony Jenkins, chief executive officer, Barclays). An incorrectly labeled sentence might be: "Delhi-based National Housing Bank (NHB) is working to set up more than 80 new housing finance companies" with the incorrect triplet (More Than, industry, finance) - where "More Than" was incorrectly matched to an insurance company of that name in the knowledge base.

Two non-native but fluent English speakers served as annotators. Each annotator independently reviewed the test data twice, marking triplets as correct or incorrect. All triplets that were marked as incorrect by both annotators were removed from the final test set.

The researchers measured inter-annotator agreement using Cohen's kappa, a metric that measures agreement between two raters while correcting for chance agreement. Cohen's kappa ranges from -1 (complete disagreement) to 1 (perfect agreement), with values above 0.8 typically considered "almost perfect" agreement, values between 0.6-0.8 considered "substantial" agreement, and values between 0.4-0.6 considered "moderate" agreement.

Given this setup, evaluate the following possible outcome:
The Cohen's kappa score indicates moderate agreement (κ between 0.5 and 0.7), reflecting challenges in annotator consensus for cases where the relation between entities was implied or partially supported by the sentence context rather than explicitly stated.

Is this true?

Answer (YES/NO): NO